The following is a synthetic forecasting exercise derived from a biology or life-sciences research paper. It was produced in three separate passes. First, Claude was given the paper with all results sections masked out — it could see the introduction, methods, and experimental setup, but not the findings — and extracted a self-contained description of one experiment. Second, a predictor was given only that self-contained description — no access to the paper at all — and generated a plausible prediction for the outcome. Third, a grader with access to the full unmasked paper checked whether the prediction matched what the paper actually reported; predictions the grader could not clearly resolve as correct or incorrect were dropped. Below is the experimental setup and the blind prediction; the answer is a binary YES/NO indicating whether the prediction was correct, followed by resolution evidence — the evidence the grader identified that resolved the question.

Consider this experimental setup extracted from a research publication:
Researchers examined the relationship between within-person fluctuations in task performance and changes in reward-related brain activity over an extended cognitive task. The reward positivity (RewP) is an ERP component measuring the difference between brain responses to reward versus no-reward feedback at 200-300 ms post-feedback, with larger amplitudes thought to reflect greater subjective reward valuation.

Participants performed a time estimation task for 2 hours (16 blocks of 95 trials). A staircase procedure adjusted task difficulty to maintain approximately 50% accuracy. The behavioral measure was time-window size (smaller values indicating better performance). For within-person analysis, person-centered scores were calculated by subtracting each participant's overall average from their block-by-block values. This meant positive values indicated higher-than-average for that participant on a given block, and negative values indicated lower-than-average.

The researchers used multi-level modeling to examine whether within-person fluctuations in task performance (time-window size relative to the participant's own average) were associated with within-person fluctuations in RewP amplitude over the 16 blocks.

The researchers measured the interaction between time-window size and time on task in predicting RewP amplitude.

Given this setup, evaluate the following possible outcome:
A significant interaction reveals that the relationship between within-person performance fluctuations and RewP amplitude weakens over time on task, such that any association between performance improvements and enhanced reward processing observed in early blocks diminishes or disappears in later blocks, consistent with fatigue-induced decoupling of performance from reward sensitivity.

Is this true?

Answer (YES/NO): NO